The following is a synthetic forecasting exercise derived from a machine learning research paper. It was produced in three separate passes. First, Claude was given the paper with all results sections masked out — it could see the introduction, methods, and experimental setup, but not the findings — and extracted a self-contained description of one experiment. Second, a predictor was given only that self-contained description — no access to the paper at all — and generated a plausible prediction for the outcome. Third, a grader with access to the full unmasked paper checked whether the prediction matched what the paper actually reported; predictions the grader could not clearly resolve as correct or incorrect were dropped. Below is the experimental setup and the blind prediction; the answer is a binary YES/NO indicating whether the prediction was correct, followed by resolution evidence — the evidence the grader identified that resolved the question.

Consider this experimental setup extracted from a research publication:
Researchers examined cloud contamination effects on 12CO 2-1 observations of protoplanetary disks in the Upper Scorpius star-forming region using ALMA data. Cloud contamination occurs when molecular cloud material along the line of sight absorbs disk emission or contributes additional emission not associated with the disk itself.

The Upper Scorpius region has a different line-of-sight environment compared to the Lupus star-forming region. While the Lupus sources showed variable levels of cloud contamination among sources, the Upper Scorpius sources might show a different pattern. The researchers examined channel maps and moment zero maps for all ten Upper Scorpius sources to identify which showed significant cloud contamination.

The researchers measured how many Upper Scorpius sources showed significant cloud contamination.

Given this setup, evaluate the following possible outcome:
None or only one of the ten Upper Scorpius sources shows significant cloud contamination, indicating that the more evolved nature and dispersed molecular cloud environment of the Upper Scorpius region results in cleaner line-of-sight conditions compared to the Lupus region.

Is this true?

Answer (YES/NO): YES